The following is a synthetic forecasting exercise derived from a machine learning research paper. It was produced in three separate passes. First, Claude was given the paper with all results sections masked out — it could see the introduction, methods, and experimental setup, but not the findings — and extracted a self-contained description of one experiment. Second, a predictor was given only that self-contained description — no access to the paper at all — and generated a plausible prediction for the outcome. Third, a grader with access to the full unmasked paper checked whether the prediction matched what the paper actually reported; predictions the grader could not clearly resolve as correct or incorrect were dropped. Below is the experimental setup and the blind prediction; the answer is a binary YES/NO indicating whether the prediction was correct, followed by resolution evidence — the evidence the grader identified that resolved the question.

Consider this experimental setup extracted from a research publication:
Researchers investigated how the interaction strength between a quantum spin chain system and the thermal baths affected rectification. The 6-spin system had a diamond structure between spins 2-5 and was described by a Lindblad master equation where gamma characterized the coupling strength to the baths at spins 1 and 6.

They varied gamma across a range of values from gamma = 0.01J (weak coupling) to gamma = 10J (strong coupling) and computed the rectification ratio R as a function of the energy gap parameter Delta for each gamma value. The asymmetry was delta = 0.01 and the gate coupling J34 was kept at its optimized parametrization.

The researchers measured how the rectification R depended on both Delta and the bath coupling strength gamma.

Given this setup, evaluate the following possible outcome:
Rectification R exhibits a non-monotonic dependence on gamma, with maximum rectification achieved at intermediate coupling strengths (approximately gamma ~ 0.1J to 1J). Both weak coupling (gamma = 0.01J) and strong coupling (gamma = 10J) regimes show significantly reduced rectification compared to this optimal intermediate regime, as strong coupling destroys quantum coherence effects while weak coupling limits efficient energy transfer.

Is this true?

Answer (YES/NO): NO